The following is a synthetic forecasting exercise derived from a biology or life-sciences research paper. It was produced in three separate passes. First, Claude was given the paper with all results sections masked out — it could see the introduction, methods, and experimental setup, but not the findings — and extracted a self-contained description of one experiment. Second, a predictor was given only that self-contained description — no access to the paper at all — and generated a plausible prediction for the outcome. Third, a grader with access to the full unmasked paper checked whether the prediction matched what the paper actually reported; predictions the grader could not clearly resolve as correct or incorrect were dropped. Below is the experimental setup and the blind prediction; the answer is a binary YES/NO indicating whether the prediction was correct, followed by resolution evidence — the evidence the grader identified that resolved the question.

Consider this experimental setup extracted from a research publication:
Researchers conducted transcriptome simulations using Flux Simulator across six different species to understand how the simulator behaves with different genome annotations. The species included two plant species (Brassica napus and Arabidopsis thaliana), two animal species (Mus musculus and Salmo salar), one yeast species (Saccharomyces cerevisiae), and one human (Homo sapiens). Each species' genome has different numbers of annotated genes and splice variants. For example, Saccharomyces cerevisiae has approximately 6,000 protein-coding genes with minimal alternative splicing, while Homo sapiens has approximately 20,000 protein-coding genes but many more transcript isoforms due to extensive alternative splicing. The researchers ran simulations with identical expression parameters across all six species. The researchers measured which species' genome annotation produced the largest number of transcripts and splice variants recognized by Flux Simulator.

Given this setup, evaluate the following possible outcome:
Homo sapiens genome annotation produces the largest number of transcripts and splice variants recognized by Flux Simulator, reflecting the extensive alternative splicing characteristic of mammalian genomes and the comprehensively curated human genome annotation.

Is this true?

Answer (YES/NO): YES